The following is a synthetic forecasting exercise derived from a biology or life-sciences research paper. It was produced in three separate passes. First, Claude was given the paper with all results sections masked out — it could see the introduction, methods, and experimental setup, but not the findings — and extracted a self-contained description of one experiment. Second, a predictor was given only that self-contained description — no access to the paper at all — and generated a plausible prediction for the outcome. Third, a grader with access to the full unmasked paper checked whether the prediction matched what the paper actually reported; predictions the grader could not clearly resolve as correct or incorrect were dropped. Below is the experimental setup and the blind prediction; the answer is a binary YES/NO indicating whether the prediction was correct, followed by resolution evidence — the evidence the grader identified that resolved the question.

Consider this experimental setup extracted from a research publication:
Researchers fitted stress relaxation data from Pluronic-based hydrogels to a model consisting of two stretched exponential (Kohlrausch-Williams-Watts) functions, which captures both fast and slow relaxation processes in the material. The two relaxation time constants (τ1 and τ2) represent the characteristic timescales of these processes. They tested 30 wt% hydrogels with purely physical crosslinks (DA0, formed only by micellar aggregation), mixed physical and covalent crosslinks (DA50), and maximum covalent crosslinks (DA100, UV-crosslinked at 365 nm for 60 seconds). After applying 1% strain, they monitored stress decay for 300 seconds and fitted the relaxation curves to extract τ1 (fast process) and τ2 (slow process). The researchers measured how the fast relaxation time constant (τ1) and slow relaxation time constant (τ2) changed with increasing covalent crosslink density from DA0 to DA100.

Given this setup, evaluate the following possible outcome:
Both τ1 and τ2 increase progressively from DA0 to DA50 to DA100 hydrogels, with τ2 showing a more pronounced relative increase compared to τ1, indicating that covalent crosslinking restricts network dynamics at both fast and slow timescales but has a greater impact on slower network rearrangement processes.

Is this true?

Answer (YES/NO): NO